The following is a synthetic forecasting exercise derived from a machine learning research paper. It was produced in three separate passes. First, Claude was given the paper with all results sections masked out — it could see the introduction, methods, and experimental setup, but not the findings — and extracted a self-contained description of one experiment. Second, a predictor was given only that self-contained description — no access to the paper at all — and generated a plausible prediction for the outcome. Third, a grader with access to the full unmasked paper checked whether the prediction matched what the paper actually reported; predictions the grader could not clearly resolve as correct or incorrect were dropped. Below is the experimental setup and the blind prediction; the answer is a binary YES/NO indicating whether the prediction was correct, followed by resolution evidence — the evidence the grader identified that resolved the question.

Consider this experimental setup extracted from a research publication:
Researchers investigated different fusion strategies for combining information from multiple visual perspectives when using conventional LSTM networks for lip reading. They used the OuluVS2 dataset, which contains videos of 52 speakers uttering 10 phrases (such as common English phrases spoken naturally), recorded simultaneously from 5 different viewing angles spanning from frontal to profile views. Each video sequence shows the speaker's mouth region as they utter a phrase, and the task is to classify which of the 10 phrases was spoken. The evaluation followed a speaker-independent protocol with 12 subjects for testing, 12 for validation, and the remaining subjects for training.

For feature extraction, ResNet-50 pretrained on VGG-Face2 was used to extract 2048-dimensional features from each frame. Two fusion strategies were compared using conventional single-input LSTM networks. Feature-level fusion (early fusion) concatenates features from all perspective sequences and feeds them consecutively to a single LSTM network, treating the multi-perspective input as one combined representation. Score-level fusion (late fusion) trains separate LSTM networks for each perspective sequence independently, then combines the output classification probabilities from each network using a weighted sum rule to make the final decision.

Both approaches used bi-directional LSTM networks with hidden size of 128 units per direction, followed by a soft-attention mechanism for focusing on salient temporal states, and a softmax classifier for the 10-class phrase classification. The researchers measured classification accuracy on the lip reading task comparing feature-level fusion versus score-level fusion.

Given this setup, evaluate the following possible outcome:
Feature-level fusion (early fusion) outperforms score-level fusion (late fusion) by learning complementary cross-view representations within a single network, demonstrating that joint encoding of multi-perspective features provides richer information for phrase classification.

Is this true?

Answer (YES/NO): NO